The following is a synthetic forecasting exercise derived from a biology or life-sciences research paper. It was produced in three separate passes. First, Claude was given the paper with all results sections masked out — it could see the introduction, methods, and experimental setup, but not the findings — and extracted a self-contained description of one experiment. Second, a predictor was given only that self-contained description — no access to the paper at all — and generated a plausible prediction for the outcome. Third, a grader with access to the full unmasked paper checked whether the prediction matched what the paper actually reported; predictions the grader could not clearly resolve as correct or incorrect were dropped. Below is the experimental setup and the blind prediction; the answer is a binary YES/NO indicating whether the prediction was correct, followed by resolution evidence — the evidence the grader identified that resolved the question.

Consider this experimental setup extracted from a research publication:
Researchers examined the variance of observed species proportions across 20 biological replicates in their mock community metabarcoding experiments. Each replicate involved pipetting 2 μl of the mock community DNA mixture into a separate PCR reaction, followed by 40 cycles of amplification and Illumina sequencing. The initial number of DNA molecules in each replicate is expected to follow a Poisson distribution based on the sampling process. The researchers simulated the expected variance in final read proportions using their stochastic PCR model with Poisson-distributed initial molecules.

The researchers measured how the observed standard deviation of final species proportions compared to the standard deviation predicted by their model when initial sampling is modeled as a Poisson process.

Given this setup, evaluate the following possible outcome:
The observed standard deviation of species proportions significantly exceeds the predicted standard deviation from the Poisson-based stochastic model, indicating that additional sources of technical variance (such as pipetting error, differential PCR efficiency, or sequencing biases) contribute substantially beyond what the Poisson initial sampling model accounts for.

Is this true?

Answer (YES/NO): YES